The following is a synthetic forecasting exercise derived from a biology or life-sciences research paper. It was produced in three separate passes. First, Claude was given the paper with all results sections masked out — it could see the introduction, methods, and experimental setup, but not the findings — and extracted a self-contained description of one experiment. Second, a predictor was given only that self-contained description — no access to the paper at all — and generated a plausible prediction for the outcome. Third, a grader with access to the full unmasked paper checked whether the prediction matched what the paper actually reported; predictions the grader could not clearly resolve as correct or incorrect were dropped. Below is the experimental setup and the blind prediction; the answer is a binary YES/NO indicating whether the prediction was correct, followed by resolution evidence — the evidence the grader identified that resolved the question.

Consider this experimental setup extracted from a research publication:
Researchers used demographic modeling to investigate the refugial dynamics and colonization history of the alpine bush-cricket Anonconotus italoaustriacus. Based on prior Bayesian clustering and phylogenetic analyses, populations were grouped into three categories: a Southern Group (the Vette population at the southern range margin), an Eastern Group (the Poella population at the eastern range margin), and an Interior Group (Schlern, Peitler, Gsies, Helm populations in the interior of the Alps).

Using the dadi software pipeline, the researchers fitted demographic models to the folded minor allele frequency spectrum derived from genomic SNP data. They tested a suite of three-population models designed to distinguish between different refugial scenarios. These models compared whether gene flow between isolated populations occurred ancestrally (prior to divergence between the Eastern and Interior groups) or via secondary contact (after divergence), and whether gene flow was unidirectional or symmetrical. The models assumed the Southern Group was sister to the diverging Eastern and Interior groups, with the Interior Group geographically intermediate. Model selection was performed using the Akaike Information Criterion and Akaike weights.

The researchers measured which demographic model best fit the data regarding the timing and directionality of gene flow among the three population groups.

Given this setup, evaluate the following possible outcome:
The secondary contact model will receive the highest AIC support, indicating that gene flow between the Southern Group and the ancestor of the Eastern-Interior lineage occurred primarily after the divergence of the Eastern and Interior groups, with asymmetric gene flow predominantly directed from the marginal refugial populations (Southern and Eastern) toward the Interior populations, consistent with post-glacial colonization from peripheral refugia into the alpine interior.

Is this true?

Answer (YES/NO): NO